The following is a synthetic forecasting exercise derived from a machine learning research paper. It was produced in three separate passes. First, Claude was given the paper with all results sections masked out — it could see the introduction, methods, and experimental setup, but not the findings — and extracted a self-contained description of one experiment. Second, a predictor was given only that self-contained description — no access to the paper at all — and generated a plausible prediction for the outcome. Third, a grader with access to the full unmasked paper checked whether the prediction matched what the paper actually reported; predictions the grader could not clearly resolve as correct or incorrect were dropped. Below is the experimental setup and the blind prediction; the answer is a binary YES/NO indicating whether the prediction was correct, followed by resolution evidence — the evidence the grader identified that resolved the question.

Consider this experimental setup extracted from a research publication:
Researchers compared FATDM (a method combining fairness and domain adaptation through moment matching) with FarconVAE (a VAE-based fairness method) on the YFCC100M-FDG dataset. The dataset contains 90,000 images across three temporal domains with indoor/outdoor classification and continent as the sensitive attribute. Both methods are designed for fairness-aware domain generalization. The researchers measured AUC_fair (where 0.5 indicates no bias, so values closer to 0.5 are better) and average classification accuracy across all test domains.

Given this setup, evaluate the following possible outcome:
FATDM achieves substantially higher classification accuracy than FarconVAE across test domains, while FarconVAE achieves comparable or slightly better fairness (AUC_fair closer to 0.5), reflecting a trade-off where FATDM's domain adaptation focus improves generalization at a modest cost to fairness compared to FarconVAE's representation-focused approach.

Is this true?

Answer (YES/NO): NO